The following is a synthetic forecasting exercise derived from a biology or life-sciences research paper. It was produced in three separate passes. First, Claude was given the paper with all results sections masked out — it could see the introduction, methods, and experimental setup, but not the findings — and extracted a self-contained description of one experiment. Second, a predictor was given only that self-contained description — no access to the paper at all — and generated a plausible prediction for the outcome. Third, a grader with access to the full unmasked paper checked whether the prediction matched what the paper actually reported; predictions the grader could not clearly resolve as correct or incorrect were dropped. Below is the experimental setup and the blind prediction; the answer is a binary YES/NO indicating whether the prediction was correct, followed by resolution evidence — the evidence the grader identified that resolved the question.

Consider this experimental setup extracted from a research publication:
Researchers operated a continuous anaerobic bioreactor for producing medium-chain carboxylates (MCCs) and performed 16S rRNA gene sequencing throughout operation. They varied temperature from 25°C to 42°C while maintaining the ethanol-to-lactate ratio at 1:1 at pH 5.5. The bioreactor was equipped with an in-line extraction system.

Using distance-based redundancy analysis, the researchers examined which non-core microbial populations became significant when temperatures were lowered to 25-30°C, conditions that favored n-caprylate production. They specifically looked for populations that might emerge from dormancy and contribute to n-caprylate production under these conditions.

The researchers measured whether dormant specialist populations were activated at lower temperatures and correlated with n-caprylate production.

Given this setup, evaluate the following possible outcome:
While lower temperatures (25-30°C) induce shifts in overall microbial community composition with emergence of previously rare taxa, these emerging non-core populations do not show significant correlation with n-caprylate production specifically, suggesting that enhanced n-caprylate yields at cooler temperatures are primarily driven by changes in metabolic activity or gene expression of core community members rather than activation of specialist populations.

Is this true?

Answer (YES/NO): NO